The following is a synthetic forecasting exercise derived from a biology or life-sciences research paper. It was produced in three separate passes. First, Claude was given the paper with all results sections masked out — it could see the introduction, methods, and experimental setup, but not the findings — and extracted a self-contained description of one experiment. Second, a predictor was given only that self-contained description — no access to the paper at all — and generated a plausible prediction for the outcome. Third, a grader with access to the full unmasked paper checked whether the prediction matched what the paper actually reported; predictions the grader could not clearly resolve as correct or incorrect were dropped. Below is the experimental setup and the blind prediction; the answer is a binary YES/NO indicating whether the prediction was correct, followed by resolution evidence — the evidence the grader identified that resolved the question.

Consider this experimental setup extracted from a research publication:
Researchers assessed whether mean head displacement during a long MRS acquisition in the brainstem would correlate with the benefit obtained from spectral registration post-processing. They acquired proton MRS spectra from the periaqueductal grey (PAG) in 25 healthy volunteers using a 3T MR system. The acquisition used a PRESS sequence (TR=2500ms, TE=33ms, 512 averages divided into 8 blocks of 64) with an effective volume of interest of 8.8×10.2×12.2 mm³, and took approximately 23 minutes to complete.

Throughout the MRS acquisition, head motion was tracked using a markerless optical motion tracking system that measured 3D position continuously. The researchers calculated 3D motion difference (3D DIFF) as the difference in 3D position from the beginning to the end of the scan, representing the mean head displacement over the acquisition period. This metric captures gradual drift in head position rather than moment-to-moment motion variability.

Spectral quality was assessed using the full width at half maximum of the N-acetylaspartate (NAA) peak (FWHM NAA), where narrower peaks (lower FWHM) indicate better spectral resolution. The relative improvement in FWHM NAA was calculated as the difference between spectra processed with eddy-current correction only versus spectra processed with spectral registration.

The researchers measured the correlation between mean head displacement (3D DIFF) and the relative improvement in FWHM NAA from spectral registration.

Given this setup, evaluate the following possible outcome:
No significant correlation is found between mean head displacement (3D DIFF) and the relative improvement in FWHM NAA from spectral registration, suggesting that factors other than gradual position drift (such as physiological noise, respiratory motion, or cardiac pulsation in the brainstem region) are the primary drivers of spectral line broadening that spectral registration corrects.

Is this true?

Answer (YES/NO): YES